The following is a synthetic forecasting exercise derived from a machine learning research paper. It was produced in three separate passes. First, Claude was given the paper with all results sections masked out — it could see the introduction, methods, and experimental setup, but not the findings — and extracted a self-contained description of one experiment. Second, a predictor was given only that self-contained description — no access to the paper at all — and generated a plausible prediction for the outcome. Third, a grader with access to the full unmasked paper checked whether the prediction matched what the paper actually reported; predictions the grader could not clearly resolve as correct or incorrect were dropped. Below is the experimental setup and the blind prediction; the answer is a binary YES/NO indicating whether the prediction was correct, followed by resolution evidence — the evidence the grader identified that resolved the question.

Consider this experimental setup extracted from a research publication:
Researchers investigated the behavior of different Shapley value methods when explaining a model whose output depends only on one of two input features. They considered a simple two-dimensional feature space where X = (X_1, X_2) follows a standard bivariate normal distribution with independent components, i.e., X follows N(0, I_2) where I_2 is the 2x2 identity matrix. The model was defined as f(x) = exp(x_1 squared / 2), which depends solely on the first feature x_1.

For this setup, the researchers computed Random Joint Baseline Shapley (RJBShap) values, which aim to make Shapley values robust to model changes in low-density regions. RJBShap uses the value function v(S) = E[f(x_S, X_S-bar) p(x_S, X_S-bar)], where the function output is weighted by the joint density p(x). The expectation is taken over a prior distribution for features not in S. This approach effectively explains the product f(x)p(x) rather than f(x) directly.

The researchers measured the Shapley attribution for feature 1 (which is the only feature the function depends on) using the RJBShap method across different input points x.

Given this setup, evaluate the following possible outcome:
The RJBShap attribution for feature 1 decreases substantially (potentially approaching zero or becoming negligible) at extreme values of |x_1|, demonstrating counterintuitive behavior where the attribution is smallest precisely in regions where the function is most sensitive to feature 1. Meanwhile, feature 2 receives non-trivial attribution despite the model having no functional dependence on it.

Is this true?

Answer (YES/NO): NO